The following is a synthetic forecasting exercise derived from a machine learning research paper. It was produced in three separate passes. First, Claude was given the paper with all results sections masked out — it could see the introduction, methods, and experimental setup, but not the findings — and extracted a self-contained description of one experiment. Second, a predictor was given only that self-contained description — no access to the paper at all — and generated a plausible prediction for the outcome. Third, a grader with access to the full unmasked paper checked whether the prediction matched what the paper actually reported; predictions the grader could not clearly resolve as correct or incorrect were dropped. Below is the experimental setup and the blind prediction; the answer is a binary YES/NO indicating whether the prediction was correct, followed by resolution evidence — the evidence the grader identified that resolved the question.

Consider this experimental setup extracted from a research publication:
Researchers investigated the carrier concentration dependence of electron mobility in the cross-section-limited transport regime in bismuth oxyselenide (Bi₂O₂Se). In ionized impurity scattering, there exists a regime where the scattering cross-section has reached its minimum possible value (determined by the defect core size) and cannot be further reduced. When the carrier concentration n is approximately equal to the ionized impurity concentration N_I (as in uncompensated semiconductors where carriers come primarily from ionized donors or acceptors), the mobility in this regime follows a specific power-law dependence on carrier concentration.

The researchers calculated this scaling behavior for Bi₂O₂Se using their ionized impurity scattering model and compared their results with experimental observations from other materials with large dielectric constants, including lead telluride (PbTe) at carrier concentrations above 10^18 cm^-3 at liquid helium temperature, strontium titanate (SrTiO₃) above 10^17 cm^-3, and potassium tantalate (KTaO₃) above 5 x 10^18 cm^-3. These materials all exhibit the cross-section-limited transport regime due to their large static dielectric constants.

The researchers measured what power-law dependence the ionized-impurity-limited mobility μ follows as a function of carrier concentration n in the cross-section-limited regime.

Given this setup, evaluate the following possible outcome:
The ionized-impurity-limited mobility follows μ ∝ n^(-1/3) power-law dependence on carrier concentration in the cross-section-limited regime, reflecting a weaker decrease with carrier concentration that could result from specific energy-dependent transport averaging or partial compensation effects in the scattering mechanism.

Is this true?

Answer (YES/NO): NO